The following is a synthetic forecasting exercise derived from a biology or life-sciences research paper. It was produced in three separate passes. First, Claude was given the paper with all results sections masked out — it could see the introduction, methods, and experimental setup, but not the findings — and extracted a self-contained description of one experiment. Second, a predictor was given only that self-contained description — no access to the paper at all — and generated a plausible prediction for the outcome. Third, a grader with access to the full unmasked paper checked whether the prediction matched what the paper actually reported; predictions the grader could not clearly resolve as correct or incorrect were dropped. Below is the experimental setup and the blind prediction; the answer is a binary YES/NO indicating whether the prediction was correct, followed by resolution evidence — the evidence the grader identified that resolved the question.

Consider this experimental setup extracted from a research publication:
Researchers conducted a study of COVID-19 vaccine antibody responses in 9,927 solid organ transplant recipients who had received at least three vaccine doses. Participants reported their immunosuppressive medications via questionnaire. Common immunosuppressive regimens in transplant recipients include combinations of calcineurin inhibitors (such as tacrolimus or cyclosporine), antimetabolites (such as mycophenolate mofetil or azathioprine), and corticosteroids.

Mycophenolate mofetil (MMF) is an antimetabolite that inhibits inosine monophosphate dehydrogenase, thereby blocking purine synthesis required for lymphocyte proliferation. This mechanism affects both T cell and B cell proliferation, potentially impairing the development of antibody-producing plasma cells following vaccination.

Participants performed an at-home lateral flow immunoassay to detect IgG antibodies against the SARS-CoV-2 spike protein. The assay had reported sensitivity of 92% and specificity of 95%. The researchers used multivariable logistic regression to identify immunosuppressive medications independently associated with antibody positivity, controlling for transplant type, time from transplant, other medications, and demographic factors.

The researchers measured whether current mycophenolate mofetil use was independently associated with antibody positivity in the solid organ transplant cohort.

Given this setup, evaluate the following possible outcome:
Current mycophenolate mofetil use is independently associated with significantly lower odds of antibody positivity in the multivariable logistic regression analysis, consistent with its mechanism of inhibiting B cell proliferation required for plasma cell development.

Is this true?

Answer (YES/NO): NO